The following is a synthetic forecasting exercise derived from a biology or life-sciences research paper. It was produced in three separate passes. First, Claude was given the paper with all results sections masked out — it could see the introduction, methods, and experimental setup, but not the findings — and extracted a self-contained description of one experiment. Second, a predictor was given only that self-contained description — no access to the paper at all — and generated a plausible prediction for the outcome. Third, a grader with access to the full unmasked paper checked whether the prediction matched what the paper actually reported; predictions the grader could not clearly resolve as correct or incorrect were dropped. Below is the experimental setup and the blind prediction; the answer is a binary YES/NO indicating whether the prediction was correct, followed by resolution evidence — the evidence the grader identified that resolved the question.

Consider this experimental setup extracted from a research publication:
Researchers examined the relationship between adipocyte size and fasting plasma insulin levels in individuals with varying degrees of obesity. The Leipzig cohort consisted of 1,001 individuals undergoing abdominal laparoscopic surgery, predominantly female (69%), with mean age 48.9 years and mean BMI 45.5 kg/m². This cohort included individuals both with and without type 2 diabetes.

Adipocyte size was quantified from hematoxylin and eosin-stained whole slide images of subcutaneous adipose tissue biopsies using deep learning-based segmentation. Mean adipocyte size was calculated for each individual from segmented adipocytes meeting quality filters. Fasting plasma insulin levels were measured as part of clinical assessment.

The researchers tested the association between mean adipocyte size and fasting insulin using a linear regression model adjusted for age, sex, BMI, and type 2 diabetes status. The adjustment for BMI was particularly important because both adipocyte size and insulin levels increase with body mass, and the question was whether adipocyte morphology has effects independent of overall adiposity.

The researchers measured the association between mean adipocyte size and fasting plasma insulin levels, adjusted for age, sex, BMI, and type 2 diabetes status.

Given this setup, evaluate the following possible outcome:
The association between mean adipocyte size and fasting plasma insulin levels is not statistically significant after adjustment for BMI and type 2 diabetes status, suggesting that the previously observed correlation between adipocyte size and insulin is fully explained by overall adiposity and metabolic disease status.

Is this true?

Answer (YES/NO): YES